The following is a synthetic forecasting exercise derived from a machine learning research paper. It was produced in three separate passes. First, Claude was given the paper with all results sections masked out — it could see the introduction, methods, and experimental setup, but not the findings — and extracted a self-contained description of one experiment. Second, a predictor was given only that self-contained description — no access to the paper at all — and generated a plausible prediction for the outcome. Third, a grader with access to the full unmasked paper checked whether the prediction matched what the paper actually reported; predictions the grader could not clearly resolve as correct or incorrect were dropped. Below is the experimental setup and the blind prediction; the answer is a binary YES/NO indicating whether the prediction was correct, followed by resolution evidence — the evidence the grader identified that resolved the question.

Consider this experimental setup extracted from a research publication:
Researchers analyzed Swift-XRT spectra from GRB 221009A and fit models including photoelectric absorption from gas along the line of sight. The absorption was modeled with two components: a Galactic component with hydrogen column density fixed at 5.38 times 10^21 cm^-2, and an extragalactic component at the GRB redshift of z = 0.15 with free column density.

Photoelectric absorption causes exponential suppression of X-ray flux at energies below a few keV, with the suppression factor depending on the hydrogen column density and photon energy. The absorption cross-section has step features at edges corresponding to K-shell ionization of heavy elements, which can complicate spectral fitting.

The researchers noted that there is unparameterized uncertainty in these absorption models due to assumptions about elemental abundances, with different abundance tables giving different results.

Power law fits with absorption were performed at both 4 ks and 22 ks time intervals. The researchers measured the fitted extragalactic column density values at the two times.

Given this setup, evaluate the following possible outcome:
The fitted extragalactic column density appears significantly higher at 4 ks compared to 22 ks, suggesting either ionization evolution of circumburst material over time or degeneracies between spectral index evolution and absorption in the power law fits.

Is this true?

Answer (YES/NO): NO